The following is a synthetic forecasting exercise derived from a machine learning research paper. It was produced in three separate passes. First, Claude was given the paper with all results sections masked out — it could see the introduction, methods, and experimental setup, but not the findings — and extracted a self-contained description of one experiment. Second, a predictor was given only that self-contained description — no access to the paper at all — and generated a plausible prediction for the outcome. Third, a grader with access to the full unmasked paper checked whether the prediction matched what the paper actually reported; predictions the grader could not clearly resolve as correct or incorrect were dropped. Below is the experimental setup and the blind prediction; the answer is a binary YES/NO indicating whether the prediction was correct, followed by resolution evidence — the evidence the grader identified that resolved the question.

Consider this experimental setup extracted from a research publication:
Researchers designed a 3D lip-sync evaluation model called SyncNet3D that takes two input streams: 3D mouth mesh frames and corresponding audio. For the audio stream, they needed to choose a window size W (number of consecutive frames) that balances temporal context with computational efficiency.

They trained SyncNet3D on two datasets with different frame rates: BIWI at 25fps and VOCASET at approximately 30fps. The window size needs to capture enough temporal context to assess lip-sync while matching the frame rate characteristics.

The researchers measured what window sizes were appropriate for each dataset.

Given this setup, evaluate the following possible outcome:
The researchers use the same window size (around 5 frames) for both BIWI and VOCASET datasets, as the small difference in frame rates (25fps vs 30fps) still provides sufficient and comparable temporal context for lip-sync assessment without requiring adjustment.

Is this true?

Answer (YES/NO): NO